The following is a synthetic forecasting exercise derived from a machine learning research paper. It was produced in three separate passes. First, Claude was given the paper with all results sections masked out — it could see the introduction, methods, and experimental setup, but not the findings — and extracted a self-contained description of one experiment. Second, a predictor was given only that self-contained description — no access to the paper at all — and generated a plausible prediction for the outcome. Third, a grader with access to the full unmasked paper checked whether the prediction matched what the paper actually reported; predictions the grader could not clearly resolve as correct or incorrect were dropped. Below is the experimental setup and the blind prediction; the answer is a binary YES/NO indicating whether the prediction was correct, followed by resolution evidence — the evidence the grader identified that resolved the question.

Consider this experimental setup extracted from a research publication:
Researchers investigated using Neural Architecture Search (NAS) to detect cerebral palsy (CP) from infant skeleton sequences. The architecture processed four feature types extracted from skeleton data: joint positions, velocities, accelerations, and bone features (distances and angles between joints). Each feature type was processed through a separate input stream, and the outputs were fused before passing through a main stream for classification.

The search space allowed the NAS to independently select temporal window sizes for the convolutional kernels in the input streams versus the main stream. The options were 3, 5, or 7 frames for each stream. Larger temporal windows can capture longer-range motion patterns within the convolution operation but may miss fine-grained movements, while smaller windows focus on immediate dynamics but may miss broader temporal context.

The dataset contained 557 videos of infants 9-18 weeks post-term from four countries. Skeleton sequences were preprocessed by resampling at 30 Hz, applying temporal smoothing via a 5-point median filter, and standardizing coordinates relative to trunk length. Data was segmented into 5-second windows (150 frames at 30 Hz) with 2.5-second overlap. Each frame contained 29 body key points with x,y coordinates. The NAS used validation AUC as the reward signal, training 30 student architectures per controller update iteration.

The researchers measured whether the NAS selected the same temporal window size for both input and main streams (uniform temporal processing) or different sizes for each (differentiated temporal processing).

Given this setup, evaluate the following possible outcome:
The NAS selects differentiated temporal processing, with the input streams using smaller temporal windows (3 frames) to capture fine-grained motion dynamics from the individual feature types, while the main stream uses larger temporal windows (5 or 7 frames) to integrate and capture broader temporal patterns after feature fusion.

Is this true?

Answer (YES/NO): YES